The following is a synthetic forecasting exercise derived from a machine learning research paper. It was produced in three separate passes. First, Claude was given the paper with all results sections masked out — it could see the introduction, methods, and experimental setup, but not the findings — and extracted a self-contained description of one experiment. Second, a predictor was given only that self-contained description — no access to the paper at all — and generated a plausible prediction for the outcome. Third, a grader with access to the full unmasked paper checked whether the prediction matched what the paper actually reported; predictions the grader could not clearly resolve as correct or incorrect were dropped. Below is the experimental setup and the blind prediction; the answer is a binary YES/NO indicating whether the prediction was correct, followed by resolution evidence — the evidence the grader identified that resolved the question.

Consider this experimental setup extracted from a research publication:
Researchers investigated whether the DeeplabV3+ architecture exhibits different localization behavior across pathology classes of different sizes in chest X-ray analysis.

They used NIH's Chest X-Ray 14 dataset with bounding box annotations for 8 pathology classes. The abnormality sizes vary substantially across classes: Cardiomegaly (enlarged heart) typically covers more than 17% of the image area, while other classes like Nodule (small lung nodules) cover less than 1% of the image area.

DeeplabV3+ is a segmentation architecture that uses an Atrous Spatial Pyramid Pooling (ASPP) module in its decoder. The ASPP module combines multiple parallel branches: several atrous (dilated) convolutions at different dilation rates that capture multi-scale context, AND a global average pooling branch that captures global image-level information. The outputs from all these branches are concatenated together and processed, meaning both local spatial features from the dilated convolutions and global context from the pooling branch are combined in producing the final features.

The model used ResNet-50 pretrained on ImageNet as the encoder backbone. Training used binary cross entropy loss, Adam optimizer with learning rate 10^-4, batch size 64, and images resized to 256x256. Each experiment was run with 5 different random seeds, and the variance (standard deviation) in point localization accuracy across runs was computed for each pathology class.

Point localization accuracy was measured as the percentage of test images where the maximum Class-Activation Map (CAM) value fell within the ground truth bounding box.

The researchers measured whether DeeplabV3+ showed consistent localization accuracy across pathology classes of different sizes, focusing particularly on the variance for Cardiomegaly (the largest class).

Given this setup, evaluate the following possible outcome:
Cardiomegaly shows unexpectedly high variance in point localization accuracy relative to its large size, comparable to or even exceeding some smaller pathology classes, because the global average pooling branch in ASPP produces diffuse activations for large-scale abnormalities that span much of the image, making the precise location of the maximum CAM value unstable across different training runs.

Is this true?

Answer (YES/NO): YES